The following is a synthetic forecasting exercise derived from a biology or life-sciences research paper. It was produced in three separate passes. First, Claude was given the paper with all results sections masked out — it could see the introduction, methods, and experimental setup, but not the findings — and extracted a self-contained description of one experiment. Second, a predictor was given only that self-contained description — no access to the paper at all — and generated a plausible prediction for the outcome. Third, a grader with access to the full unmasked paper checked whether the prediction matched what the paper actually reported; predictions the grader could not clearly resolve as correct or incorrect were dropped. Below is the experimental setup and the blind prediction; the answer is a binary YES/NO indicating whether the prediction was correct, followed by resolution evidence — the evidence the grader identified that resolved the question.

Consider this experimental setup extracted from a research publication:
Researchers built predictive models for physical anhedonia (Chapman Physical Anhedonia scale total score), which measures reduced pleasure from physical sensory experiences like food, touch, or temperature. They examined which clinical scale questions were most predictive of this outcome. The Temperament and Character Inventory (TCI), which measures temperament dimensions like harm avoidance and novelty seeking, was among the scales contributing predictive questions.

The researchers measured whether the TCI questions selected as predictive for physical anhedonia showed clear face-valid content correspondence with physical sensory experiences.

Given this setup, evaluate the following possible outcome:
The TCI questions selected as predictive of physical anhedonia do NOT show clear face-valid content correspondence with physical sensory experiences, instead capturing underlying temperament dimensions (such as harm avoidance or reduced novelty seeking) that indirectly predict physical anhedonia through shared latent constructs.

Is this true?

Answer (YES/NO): YES